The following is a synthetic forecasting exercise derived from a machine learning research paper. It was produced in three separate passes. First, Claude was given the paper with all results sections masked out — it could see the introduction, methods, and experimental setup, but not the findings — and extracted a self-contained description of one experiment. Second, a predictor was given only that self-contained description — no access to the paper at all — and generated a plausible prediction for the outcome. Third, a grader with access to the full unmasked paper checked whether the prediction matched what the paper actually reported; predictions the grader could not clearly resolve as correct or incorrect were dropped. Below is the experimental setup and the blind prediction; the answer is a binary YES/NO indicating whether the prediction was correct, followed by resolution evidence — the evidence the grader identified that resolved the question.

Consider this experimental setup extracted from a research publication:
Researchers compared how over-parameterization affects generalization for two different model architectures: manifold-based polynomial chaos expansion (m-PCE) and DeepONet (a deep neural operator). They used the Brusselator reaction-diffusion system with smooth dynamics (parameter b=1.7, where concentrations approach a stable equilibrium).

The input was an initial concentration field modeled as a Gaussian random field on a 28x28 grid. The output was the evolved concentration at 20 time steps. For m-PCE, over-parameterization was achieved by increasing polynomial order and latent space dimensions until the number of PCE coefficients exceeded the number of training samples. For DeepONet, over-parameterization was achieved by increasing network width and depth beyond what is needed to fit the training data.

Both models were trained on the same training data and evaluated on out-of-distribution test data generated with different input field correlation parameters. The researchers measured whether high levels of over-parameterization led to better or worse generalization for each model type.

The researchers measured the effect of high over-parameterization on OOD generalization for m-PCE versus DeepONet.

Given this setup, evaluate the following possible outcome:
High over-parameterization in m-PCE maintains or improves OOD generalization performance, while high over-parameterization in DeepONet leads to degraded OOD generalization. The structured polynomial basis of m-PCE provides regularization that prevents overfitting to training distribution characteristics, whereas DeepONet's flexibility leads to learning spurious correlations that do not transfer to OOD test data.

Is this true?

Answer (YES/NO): NO